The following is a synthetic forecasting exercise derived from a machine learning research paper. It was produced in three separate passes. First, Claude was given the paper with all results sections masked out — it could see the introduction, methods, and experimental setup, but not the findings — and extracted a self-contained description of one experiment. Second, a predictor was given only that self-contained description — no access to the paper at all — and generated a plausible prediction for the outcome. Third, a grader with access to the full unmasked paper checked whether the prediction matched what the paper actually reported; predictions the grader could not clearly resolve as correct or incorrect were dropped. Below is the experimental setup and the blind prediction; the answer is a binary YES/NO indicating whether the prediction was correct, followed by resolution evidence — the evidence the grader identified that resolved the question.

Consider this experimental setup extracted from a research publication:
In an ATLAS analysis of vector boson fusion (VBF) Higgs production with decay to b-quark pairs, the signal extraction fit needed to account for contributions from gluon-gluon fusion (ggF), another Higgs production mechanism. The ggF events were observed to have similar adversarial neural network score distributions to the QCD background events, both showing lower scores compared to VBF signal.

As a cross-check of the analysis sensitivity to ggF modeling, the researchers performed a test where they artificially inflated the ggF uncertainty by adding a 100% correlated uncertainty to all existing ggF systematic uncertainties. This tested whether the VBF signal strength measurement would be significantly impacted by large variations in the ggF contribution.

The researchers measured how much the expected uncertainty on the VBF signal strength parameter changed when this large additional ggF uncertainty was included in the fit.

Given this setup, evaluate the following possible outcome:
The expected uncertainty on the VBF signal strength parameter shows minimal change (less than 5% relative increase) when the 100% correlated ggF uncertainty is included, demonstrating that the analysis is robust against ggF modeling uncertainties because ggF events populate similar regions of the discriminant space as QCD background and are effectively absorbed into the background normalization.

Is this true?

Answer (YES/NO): YES